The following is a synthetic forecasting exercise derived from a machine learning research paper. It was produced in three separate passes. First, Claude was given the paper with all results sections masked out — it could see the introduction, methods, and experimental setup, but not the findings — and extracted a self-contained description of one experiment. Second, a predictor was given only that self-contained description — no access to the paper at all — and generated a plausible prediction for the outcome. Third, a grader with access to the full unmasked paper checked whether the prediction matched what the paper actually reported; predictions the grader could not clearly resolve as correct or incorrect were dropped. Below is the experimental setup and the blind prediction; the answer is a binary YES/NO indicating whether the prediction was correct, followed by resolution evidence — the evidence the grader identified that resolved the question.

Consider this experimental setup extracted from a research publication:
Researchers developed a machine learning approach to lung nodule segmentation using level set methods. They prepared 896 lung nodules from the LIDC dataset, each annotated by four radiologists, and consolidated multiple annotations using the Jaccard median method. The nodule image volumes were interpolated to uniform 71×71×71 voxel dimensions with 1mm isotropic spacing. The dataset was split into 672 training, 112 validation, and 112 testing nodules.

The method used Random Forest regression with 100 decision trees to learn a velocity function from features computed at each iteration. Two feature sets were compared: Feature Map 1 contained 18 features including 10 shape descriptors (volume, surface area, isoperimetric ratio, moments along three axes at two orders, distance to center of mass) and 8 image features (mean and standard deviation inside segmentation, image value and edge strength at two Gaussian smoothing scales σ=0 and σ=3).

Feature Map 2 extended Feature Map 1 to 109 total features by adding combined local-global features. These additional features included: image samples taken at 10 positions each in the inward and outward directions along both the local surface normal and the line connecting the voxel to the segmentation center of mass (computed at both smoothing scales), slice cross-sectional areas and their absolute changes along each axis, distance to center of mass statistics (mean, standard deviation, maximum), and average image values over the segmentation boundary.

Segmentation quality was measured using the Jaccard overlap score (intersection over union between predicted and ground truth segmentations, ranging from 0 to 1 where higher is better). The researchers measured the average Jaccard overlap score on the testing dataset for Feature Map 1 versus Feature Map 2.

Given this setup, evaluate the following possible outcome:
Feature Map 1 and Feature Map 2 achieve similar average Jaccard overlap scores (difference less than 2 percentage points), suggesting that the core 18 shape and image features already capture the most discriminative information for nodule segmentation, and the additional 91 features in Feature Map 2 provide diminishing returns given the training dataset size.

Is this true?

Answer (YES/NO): NO